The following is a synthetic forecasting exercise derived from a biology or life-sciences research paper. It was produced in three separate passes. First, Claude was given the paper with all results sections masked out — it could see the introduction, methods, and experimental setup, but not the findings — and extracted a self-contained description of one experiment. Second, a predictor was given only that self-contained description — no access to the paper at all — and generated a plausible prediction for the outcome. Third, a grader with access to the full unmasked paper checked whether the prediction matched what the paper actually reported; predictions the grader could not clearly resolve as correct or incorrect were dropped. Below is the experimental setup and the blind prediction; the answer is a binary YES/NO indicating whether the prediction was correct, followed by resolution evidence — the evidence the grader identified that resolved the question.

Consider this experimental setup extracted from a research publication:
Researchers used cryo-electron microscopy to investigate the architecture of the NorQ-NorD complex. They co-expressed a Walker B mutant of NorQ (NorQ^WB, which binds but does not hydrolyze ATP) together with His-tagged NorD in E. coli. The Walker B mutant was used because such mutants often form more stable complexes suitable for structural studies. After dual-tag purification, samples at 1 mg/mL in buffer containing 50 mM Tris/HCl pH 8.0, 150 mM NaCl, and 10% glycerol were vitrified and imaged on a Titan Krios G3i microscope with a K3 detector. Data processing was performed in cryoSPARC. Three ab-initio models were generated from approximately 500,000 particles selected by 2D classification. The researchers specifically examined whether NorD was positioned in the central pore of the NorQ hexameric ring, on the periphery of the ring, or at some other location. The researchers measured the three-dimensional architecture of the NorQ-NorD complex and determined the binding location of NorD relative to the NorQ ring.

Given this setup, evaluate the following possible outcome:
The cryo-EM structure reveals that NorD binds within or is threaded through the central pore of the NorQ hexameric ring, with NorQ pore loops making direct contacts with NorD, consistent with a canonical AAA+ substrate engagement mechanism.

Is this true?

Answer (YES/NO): NO